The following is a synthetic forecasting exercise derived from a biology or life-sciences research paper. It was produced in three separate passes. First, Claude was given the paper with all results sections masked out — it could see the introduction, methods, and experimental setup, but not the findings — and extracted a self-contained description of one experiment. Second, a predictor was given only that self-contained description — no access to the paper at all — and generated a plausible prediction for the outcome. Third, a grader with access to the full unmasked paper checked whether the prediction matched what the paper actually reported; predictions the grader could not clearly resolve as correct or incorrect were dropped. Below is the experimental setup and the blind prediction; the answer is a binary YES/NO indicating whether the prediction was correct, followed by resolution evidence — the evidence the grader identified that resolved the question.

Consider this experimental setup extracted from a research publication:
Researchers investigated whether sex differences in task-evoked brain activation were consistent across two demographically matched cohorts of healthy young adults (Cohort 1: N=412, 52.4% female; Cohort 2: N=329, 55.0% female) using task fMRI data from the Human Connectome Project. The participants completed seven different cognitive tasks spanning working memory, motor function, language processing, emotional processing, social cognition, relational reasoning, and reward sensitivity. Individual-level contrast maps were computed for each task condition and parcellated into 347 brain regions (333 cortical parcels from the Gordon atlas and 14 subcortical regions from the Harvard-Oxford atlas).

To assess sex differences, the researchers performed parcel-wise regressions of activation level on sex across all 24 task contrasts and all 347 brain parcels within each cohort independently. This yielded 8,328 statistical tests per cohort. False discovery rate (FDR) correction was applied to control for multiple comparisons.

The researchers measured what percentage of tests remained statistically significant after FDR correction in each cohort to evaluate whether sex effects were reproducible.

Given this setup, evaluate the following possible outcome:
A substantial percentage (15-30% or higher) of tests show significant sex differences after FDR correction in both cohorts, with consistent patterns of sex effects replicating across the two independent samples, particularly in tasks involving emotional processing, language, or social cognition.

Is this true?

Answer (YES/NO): NO